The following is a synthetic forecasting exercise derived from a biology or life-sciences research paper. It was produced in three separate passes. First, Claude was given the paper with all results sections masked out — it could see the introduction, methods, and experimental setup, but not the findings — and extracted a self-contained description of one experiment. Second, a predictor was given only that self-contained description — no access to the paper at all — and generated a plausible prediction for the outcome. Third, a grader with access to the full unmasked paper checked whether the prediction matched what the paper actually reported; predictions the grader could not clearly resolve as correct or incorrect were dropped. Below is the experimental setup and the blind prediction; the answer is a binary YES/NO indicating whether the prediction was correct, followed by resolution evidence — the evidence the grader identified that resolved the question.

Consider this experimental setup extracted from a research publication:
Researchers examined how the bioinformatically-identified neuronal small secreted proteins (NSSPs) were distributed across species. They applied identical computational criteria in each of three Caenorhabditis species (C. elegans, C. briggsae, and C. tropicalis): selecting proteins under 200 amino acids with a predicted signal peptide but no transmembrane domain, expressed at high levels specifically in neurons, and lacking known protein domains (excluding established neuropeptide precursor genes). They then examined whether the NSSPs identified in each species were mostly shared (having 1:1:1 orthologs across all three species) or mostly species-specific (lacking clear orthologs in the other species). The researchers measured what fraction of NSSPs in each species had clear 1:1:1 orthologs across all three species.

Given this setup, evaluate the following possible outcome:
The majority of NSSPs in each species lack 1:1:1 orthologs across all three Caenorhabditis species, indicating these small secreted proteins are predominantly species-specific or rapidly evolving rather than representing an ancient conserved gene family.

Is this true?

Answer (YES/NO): NO